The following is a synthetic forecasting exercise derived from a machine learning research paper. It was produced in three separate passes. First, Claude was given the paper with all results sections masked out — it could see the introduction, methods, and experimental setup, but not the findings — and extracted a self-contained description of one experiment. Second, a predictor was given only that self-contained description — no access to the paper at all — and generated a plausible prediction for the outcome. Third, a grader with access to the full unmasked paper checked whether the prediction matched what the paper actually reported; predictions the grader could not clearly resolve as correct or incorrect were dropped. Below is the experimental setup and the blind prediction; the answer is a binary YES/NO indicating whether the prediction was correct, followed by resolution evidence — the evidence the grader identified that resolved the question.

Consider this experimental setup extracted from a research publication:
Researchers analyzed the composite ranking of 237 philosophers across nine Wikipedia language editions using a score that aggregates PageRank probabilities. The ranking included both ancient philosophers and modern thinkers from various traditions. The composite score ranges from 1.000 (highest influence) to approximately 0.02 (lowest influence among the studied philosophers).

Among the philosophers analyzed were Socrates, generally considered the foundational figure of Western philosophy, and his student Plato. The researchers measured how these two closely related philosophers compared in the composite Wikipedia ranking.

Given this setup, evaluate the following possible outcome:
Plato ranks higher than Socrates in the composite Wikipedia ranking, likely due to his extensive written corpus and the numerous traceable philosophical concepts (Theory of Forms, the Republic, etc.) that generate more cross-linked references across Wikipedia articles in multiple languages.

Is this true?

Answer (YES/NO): YES